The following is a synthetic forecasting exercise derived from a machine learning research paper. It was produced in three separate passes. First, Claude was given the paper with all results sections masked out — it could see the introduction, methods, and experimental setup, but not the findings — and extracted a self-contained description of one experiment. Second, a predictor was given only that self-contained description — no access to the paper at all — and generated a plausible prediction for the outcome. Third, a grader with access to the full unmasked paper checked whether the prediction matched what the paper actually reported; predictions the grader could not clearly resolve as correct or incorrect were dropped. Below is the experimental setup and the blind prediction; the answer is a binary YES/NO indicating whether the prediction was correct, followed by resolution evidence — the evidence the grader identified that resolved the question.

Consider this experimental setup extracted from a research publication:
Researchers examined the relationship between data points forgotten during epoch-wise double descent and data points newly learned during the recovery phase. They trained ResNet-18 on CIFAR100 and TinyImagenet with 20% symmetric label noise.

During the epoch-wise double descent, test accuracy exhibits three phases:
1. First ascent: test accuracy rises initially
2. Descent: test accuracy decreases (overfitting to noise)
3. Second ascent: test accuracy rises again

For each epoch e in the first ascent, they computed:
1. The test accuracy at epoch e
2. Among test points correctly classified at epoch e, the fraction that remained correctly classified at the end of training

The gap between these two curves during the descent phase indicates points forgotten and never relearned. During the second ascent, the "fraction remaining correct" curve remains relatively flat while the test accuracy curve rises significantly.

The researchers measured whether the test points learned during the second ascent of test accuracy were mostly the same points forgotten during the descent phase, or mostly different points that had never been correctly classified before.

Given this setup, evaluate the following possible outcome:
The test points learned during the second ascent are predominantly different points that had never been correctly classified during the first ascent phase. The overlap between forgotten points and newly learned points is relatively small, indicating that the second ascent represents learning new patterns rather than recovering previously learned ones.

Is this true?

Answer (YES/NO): YES